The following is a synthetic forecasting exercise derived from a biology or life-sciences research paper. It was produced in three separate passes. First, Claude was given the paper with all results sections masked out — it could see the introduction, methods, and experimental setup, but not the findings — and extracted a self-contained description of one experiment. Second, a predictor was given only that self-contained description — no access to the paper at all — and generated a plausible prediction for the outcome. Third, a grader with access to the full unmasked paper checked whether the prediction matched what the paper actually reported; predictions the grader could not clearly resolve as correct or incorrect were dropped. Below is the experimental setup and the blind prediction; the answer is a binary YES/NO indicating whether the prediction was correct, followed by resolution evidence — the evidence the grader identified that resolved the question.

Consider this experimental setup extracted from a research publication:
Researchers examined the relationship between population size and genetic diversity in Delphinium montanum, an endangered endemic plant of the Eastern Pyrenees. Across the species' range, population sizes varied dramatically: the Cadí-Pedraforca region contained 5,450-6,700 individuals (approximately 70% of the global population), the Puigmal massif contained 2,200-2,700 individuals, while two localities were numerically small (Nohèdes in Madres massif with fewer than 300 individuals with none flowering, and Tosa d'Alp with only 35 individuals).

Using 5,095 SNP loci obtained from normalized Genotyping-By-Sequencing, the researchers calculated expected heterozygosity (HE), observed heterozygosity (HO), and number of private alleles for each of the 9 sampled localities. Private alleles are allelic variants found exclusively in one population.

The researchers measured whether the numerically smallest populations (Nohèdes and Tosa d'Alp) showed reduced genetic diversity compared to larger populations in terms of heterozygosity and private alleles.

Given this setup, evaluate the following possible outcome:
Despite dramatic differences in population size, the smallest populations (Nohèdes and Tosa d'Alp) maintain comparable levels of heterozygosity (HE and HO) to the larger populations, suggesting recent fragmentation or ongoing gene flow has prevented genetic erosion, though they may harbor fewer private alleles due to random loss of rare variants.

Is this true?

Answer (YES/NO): NO